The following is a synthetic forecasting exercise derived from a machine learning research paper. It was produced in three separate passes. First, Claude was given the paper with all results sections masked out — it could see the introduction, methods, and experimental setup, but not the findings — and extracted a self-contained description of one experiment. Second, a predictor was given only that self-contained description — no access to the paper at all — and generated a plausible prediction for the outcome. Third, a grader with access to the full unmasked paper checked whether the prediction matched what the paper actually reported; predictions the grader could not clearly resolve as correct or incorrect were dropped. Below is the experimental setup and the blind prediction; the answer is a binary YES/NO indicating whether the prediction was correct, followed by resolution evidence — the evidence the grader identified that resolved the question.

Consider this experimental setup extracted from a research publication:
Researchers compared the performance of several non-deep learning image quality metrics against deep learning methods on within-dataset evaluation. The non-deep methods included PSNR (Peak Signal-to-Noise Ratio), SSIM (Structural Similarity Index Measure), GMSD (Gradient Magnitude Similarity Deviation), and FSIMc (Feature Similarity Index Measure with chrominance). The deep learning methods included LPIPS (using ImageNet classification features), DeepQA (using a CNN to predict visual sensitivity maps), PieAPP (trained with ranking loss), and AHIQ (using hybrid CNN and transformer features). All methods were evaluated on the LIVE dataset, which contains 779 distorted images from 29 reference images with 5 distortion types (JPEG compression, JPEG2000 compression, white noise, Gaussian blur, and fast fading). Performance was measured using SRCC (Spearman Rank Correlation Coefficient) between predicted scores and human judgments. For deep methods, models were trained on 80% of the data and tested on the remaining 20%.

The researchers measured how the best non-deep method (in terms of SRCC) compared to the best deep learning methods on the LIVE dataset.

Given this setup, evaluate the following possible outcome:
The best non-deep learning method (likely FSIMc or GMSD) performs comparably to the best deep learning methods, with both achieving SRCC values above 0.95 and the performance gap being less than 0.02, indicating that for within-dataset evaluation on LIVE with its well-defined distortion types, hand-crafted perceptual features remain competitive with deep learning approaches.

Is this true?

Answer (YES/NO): NO